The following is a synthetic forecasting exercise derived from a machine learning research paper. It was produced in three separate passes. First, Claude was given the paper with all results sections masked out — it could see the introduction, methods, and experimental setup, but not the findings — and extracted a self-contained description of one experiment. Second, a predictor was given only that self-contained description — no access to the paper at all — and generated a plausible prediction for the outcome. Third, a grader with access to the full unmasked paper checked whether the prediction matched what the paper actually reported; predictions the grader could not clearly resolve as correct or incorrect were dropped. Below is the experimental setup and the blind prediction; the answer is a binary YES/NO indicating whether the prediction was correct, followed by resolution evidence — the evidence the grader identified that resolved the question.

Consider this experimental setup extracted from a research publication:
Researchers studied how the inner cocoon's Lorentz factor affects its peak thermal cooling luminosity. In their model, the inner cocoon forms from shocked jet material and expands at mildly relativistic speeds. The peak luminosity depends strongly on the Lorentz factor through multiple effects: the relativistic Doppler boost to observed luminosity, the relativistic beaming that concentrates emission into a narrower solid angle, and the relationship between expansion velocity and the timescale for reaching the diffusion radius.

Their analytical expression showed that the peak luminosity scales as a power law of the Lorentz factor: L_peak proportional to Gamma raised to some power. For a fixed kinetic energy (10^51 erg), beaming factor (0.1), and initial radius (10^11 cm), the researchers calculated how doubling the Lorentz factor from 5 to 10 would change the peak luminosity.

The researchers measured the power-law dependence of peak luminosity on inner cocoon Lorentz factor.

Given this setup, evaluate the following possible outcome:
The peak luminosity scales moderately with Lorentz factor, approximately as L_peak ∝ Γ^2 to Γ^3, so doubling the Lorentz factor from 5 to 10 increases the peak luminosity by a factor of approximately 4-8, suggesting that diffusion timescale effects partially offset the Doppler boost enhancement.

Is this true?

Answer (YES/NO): NO